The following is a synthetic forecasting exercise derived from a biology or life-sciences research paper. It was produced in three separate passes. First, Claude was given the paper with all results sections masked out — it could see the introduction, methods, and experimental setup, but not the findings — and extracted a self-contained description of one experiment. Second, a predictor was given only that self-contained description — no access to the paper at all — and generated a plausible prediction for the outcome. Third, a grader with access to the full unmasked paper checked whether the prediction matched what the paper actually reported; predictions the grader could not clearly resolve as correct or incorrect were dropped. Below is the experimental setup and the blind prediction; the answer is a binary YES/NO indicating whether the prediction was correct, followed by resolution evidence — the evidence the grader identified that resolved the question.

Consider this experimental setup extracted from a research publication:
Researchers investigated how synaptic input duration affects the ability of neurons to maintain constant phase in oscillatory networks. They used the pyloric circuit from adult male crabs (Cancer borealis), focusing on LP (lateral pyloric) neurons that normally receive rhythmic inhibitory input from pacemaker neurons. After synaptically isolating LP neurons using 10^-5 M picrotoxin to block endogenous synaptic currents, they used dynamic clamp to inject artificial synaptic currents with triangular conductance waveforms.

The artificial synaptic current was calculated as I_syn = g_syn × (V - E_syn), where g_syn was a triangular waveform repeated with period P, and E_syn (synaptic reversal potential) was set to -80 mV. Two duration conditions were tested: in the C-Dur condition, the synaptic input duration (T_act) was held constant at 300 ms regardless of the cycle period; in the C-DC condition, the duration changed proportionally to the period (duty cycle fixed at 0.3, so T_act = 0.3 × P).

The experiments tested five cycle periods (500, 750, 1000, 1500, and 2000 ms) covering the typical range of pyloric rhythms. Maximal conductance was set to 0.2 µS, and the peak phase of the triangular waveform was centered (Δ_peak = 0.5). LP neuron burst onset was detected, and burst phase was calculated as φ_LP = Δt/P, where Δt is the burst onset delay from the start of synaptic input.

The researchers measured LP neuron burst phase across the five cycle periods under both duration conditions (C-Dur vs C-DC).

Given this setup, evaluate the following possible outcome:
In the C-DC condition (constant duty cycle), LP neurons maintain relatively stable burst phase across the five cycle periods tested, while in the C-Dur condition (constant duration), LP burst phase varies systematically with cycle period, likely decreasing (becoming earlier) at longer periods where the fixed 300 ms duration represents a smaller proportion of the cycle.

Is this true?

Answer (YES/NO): NO